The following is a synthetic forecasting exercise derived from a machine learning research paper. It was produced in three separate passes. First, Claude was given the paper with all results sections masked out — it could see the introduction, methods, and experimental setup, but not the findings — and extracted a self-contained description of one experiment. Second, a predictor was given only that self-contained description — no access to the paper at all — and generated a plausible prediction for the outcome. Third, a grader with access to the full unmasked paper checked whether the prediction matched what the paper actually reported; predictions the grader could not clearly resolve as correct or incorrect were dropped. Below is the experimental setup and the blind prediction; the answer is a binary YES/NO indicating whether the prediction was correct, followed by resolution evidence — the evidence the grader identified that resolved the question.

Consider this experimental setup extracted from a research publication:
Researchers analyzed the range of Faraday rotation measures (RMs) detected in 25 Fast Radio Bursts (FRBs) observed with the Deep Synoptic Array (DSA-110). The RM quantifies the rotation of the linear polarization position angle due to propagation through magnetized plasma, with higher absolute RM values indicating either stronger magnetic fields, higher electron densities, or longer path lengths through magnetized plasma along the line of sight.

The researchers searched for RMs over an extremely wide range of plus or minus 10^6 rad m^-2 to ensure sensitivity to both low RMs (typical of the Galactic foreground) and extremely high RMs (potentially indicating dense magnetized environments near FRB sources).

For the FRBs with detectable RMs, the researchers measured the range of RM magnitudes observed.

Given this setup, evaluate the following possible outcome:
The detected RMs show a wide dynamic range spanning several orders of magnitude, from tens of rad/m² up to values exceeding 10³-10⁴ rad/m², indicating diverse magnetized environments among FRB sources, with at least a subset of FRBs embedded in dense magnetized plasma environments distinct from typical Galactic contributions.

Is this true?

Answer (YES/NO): NO